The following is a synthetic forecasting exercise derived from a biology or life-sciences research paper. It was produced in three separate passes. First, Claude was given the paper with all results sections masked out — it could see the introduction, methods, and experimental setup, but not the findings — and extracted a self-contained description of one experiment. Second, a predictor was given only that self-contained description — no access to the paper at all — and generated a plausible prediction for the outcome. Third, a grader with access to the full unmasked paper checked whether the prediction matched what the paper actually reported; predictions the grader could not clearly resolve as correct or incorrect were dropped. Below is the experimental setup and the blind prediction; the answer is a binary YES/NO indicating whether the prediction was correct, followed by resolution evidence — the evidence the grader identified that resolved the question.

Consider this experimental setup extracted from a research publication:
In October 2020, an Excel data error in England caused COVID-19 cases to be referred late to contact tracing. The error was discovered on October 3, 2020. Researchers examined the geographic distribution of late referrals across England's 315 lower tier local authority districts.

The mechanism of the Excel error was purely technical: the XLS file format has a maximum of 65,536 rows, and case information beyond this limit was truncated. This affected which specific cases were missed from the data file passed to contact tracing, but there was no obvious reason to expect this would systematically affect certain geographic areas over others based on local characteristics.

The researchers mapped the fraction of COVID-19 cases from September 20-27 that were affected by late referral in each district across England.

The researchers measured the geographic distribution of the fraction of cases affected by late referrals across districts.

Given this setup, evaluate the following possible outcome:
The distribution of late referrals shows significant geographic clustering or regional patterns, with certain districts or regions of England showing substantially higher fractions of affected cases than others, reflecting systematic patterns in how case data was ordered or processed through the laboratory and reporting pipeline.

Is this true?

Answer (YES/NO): NO